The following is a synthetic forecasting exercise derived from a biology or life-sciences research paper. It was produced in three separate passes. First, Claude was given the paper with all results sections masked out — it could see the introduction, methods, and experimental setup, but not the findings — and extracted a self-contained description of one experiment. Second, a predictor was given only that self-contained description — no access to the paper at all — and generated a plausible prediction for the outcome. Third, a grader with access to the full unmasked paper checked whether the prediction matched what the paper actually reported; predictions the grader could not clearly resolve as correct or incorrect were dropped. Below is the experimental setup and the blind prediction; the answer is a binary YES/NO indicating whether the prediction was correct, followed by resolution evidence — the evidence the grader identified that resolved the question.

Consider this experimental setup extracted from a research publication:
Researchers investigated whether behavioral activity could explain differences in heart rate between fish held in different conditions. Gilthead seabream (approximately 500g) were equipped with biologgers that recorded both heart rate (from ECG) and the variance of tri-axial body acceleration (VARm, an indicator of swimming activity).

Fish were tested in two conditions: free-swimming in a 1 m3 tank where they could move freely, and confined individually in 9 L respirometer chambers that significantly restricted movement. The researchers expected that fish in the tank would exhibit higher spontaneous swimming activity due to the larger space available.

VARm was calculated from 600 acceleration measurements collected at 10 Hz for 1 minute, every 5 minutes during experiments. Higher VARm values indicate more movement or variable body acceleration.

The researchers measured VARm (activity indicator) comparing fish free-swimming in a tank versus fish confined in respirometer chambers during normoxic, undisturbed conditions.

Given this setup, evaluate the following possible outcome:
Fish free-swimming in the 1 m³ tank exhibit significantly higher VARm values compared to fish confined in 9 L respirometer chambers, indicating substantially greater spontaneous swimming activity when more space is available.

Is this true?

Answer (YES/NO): NO